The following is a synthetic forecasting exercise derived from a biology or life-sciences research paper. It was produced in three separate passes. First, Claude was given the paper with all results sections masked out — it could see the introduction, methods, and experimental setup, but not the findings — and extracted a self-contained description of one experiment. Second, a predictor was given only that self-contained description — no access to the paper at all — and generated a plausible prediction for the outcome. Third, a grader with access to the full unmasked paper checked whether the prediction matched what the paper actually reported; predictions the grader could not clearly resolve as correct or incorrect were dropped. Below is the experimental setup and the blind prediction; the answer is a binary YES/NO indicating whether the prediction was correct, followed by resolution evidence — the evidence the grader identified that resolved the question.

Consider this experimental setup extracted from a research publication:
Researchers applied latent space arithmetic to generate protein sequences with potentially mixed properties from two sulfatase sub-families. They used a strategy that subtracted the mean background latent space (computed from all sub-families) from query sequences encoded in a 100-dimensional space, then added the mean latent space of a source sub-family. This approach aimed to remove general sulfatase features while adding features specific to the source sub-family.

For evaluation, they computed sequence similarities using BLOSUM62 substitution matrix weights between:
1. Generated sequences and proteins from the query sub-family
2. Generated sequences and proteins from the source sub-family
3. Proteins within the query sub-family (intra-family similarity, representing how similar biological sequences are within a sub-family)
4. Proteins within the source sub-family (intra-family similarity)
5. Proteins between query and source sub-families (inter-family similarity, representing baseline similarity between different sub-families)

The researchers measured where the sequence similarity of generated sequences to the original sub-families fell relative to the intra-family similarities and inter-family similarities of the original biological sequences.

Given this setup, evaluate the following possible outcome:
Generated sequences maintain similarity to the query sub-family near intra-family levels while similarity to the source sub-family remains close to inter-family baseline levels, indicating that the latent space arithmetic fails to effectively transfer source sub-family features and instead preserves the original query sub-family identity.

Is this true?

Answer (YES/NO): NO